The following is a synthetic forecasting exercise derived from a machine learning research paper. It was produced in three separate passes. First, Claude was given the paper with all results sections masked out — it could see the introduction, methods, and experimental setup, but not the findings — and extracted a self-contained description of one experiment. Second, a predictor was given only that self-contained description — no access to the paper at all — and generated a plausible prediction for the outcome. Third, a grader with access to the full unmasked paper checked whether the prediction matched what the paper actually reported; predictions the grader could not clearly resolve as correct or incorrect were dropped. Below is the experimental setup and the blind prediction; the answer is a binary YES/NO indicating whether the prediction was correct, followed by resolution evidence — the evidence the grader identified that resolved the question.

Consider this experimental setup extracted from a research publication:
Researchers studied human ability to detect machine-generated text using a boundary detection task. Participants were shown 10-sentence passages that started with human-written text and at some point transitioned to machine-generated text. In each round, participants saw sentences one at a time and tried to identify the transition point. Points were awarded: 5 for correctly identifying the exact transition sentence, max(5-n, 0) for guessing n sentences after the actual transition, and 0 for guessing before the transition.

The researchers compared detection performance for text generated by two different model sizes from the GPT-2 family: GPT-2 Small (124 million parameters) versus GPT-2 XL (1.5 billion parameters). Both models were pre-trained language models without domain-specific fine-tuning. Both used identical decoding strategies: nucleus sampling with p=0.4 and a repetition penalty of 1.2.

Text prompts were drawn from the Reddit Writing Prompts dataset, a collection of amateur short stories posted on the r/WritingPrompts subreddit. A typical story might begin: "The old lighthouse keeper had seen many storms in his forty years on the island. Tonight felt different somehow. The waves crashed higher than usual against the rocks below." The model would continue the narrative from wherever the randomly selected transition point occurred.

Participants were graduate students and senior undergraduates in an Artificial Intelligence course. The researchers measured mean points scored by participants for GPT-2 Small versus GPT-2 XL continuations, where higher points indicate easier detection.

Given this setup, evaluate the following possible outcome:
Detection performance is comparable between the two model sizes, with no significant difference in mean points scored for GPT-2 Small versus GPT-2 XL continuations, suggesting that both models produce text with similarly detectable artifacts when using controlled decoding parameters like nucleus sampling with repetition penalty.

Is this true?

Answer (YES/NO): NO